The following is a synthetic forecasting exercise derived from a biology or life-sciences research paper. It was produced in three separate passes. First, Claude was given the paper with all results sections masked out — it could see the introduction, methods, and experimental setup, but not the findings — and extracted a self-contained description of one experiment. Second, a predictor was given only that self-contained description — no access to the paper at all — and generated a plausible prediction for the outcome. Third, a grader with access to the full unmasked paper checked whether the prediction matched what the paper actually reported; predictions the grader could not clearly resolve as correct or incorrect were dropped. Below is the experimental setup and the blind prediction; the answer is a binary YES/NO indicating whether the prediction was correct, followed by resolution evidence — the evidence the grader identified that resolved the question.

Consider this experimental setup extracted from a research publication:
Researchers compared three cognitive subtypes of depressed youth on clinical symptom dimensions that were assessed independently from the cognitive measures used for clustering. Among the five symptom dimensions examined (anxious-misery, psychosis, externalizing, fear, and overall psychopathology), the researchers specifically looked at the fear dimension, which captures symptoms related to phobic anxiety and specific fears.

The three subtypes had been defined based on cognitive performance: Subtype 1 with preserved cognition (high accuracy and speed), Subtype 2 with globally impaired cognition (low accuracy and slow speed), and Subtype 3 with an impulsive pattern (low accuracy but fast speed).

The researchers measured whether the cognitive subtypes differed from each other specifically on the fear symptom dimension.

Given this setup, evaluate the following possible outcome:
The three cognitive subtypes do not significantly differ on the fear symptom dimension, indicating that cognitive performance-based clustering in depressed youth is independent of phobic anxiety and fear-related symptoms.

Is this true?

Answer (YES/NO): NO